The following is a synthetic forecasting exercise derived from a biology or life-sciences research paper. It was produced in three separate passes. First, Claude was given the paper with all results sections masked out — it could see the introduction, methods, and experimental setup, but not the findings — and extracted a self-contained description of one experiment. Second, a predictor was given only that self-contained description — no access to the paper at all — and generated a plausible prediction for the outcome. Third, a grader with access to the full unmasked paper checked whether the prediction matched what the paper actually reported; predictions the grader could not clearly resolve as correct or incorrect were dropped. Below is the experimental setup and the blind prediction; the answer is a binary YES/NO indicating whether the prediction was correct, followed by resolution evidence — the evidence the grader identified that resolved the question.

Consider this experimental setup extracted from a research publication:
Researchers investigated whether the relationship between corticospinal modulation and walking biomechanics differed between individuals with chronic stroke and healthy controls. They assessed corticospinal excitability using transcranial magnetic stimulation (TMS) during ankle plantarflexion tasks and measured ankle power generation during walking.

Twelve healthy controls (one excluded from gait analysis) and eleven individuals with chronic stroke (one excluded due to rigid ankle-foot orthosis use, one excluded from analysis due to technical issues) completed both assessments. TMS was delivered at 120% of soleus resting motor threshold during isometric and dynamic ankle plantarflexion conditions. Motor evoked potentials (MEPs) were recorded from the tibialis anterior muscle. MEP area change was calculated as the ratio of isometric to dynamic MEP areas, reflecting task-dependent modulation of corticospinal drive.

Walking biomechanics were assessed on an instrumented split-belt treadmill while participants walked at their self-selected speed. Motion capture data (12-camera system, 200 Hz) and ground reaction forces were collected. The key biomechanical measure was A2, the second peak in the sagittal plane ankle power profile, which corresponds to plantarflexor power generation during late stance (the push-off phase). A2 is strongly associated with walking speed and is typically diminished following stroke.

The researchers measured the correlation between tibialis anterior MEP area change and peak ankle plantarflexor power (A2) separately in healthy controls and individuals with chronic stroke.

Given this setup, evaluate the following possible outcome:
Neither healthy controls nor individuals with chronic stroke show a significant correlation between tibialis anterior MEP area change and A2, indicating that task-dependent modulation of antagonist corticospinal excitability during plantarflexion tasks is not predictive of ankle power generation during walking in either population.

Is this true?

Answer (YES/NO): NO